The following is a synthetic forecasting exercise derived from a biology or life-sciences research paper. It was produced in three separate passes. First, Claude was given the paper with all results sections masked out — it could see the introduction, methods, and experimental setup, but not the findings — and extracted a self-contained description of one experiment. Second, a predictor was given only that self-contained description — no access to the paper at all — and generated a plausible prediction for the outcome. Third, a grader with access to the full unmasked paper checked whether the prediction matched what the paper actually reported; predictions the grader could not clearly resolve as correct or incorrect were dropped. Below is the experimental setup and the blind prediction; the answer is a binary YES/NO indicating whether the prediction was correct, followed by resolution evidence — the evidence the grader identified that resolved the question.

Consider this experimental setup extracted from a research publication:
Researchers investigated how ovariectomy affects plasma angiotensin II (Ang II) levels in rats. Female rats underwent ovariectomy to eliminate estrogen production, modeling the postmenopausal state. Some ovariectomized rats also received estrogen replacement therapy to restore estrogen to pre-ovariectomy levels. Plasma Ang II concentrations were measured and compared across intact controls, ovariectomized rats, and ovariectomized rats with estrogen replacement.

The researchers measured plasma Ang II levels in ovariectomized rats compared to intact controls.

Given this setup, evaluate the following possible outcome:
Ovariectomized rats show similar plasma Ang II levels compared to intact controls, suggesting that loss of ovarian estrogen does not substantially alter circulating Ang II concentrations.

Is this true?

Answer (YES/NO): NO